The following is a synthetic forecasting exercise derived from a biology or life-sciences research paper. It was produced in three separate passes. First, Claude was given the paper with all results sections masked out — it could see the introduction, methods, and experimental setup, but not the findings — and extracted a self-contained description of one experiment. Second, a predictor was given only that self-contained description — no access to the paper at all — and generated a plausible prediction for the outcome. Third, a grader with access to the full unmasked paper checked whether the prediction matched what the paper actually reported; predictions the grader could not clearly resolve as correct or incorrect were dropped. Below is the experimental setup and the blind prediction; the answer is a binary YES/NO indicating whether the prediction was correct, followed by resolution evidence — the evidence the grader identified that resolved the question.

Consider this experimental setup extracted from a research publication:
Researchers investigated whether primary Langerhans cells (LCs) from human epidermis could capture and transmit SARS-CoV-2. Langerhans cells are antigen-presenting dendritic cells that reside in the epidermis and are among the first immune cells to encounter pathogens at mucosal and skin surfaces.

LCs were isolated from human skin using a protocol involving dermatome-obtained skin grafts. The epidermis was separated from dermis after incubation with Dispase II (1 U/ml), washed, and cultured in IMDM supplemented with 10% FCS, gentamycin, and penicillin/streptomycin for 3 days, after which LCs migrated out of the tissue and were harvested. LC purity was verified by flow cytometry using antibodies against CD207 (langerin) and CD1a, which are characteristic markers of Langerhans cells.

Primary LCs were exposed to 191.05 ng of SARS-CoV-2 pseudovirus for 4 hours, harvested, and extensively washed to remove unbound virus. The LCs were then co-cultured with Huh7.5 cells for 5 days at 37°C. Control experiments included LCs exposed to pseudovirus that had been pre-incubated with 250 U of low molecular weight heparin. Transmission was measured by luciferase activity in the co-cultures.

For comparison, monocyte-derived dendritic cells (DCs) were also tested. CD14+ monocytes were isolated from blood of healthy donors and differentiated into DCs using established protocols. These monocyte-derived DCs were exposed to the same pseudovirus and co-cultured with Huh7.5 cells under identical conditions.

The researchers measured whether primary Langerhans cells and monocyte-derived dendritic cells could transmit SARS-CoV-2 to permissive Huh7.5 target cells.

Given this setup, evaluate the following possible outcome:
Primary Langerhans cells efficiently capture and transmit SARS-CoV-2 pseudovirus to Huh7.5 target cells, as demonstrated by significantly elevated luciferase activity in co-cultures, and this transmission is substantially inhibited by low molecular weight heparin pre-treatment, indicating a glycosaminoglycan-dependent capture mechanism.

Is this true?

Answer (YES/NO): YES